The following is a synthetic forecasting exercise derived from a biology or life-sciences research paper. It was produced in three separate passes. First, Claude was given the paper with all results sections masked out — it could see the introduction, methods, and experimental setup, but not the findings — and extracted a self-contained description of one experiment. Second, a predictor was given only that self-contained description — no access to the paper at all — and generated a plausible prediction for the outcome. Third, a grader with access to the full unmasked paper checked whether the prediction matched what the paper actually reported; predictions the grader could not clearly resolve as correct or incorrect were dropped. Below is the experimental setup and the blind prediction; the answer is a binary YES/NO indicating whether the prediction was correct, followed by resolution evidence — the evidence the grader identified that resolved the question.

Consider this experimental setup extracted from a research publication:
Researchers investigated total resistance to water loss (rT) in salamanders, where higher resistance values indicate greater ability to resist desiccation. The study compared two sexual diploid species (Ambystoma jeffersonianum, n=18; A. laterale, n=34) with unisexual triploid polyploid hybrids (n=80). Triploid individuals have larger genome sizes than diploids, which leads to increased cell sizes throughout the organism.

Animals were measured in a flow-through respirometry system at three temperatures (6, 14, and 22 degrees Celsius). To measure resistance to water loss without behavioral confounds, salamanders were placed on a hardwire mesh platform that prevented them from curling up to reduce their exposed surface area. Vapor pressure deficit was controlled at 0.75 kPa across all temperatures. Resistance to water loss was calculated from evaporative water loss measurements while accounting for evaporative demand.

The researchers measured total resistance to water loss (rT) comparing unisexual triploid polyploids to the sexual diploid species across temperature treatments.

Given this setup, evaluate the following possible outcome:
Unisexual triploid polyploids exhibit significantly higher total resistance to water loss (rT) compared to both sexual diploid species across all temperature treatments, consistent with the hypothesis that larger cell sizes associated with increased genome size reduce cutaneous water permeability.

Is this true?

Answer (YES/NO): NO